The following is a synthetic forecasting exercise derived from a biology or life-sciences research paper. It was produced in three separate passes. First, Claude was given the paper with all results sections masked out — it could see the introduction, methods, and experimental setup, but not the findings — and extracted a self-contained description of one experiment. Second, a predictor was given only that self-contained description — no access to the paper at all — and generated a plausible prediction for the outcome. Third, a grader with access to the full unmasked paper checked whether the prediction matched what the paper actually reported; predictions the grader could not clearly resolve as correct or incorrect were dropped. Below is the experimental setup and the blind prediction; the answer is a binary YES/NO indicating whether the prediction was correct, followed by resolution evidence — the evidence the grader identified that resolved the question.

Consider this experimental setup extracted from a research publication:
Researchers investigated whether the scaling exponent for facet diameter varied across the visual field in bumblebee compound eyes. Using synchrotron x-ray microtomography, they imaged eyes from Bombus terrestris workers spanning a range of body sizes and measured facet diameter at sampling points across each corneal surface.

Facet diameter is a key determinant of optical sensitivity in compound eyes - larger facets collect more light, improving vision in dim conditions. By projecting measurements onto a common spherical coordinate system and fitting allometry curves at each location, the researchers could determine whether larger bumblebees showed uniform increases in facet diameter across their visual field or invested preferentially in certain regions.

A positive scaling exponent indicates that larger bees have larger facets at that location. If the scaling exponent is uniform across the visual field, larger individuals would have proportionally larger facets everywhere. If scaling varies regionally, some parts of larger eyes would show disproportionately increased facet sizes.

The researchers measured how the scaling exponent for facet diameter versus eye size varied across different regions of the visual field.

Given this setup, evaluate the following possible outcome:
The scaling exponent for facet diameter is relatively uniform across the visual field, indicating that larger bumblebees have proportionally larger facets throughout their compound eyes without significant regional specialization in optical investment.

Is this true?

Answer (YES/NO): YES